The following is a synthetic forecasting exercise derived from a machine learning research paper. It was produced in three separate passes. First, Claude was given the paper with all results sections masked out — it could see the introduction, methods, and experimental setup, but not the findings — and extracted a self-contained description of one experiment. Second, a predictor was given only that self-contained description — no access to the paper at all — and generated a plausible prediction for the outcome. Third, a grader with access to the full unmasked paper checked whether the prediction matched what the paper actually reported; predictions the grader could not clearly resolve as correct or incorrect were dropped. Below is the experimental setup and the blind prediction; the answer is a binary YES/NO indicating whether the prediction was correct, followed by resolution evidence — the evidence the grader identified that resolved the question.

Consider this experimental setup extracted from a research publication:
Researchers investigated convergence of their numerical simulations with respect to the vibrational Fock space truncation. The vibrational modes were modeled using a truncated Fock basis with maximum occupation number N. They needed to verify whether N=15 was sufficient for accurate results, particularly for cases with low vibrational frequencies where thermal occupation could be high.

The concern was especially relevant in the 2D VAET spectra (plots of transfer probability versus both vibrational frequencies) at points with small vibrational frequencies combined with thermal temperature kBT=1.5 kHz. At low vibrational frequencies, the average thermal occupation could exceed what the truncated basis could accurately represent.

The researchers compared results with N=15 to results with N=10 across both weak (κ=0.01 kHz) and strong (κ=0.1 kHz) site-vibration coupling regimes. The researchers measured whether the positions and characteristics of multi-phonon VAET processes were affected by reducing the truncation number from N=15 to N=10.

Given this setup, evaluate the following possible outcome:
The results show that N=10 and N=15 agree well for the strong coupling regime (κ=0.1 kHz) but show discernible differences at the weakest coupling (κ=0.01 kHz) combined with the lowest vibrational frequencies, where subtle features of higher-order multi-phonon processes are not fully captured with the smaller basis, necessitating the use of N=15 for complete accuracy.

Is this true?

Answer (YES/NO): NO